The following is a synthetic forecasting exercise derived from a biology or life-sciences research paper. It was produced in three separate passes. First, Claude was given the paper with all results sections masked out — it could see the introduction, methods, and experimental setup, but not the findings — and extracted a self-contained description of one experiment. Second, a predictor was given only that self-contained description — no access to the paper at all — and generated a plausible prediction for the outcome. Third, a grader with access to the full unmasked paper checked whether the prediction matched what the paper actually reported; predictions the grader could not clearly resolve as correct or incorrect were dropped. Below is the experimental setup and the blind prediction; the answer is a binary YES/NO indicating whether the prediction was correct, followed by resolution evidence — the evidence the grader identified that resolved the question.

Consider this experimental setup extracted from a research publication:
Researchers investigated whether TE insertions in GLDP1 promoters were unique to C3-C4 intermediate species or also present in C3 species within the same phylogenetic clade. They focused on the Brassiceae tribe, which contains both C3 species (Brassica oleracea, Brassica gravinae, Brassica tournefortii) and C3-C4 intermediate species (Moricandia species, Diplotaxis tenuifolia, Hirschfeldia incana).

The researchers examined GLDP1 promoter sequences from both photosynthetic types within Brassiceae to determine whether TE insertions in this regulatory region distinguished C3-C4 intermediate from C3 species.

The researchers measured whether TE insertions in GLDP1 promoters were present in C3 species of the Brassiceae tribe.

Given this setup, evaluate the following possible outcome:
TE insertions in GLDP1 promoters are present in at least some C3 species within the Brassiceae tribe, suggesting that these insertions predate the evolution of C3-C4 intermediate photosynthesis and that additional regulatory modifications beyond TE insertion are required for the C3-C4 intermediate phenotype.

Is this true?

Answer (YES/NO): NO